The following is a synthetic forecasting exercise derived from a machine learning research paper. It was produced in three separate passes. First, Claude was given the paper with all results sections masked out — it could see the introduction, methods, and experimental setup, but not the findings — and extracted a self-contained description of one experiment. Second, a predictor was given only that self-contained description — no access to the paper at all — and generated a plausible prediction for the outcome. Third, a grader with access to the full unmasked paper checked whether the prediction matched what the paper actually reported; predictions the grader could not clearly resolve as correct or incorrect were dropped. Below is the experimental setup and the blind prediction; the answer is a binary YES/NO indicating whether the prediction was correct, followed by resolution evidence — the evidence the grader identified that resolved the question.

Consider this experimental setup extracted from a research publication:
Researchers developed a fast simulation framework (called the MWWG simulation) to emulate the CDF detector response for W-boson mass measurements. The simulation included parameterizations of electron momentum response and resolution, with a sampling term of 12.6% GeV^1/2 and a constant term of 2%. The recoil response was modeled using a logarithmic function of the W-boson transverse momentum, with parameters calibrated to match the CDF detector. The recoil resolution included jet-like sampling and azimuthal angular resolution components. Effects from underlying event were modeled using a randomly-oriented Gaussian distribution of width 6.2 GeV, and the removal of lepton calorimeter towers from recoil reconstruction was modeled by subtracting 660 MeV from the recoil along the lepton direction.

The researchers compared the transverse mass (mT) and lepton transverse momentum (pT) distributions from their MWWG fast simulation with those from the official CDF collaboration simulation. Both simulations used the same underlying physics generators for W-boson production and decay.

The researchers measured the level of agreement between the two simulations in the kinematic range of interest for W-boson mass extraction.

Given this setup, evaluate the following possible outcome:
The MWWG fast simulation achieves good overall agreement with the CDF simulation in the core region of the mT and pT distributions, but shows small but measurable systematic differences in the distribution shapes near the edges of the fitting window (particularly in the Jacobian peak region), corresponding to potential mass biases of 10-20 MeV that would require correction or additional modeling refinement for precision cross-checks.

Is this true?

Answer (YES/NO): NO